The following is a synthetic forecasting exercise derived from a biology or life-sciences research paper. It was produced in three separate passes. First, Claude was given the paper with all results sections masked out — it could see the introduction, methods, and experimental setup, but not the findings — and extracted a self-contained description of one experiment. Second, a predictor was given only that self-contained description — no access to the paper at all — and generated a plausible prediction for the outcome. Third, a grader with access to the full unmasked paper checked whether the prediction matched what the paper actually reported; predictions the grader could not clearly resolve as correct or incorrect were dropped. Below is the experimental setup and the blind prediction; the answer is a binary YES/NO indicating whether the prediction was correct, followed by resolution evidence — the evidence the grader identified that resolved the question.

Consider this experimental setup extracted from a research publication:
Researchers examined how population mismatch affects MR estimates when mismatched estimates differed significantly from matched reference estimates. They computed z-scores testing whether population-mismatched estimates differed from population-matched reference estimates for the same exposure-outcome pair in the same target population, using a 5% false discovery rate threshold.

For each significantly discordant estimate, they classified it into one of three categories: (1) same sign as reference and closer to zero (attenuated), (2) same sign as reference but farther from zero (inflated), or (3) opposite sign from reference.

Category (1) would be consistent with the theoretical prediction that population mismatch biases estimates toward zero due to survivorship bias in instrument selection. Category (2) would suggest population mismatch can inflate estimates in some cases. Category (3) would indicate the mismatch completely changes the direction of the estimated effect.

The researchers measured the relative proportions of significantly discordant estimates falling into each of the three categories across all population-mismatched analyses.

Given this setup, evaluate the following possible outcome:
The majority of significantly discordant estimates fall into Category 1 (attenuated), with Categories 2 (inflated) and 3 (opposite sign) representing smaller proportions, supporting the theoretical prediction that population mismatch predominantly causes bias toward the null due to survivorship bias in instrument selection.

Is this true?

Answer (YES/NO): YES